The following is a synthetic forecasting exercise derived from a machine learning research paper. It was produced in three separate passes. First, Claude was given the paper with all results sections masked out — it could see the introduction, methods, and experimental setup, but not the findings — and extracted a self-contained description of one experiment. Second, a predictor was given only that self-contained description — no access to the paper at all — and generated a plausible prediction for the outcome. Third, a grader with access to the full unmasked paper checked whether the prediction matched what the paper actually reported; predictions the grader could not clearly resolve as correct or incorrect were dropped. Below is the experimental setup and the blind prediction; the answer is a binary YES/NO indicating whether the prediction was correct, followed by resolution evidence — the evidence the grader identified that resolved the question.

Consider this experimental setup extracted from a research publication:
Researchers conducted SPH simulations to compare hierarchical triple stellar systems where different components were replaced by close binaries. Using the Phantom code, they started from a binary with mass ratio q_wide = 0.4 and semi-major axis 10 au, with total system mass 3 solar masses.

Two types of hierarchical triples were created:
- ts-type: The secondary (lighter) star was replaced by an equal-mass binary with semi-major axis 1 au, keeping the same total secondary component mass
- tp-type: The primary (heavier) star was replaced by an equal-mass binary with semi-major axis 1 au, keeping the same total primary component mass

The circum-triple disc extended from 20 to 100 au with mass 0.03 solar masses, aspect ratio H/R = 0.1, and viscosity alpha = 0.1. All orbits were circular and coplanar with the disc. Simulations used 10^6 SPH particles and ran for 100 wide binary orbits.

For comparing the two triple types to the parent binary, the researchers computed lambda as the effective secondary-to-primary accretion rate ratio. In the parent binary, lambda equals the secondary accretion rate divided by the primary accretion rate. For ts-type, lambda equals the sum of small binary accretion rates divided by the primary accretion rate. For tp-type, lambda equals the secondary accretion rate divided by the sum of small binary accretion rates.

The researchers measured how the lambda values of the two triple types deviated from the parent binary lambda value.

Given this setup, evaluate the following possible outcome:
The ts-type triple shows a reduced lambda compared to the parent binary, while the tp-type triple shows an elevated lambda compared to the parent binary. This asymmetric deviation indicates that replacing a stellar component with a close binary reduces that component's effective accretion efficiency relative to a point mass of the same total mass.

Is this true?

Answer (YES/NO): NO